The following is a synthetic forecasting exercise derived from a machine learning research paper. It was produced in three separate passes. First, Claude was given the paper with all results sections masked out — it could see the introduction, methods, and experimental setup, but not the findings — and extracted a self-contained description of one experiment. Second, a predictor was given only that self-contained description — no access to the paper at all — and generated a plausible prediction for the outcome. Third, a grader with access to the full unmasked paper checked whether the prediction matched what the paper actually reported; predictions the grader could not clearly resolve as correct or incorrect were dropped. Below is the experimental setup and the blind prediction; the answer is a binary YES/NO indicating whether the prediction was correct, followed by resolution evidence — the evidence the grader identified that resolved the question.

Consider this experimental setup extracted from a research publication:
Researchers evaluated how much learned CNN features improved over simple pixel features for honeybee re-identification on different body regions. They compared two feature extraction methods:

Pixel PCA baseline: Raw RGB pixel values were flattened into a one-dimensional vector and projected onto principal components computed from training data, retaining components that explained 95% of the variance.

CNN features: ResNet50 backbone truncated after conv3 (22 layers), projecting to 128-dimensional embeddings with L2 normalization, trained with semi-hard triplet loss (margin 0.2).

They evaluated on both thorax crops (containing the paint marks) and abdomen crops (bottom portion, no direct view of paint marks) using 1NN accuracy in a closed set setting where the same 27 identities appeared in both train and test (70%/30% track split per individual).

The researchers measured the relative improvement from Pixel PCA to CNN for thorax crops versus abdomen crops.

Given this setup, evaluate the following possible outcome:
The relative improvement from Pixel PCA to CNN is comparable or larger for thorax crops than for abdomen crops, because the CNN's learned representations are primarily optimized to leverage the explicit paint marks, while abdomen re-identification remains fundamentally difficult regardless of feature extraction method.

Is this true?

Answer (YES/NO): NO